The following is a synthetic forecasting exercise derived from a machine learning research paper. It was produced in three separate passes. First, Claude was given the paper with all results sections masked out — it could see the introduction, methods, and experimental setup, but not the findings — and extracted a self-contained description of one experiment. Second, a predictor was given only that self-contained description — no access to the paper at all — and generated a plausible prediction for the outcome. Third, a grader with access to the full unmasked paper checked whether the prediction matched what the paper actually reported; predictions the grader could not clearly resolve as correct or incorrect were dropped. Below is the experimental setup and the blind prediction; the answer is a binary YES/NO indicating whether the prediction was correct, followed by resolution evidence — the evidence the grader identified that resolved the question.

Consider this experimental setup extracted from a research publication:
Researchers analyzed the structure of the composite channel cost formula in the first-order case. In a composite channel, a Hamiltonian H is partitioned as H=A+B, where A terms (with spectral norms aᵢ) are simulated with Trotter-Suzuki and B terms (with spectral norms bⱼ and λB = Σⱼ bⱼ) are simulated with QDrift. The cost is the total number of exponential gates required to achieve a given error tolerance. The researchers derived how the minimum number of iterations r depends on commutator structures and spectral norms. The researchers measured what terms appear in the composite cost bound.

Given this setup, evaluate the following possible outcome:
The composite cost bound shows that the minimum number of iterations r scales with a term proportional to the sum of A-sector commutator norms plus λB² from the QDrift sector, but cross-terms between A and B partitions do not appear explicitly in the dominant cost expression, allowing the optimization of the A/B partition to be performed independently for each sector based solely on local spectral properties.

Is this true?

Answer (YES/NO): NO